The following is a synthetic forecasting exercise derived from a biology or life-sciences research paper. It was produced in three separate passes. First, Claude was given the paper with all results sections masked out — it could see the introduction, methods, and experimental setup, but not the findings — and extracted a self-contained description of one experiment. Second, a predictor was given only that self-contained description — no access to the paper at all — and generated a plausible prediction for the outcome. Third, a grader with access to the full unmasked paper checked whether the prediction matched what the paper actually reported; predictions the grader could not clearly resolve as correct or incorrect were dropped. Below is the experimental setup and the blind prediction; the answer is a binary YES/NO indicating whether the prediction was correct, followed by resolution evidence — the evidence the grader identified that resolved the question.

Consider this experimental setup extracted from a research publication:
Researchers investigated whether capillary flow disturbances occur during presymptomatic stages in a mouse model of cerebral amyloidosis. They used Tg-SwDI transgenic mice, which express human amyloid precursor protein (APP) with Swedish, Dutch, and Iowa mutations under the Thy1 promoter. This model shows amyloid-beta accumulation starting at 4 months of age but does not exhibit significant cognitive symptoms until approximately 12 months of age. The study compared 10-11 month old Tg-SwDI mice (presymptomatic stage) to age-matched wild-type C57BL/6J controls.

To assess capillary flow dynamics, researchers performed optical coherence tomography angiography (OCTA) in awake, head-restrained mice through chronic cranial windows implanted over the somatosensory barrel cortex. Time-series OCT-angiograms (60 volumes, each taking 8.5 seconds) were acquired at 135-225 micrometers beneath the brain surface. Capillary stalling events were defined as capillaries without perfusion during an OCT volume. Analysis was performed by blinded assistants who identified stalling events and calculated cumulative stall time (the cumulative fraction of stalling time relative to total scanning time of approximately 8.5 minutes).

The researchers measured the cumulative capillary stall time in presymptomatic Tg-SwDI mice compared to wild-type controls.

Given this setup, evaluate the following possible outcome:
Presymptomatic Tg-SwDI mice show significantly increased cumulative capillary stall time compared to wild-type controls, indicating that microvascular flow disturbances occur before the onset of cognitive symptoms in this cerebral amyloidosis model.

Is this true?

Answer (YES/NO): NO